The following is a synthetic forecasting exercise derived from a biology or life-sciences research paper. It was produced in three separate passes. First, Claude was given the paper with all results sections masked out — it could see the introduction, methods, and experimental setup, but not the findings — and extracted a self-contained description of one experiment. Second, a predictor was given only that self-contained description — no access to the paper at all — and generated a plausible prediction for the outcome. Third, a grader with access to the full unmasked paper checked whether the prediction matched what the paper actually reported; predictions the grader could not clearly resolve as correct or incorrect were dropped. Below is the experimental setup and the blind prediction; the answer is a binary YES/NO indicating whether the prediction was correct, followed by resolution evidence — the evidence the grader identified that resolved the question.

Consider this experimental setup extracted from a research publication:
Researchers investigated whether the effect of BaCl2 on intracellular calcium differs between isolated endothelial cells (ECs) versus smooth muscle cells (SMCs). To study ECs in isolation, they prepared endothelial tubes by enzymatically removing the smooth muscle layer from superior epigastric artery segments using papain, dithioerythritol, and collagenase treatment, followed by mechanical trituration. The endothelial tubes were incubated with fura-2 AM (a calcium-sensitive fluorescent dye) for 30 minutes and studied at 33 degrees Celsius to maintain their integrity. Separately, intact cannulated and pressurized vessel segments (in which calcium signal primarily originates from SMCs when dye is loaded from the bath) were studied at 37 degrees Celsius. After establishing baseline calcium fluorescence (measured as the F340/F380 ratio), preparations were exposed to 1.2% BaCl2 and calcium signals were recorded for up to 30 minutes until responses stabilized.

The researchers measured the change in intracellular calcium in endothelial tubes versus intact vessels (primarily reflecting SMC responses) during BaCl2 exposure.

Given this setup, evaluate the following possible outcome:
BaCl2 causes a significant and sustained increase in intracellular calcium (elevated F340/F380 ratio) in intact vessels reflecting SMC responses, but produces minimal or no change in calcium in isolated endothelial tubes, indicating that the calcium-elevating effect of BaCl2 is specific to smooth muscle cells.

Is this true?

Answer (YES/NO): YES